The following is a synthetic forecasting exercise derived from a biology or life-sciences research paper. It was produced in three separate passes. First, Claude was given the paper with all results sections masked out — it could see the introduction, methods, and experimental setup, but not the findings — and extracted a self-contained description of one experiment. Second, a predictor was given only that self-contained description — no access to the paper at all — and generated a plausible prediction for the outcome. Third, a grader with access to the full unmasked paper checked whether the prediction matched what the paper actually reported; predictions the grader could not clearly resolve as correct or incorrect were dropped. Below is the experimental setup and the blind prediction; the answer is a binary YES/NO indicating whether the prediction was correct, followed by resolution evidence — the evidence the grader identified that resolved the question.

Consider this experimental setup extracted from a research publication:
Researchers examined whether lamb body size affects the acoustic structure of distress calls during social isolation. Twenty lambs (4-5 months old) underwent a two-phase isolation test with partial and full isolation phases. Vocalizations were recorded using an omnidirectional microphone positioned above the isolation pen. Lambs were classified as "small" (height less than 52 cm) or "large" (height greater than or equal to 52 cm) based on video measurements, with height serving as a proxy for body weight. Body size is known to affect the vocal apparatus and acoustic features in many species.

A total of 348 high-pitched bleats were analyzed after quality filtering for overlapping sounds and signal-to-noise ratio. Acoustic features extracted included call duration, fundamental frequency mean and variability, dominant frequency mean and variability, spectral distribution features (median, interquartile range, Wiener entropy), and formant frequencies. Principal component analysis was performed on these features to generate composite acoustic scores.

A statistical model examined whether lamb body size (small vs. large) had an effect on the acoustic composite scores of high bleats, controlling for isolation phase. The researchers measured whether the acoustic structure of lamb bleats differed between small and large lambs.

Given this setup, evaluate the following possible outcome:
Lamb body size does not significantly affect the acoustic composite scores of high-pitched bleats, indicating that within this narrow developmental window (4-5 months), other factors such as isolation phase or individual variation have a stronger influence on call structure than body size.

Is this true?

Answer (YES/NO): NO